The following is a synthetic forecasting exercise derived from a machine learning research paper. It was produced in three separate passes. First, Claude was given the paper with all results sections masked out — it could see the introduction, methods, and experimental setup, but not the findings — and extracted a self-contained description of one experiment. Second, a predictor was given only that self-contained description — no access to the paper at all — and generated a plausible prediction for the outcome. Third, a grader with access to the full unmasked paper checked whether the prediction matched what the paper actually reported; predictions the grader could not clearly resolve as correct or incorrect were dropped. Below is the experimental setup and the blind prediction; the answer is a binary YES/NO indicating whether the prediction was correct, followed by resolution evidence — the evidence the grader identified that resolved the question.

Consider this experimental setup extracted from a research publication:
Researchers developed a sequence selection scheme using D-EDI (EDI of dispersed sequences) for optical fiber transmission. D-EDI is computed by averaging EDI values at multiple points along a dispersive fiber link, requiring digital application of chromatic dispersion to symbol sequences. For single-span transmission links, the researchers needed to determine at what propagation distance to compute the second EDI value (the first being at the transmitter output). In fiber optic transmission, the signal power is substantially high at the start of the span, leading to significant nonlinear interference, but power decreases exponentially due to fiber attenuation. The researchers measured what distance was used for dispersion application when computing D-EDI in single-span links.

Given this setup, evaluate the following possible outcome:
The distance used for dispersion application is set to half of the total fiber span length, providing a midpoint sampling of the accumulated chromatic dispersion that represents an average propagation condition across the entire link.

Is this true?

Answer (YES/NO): NO